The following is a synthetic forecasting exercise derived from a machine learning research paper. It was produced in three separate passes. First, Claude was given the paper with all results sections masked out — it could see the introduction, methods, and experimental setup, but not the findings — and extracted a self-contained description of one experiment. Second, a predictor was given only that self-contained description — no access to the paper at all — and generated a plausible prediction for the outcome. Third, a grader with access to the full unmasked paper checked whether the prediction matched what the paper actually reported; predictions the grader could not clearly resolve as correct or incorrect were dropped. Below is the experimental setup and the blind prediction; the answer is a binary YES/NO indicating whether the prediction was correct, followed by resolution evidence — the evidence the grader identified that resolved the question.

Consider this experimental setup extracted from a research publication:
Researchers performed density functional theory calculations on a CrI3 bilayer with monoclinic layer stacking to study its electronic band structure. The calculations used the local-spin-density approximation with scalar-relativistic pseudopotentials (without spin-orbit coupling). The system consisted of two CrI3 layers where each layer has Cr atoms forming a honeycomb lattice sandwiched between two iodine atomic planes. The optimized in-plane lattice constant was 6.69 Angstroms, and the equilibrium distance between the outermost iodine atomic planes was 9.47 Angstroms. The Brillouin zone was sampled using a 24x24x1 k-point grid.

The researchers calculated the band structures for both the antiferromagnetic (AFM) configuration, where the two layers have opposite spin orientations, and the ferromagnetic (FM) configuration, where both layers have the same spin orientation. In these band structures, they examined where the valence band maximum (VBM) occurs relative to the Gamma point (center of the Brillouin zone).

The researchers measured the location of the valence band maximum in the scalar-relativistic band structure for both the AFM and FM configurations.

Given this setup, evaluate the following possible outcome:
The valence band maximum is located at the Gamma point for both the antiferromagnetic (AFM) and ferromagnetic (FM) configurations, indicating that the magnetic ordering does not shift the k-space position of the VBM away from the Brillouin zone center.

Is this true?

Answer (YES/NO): NO